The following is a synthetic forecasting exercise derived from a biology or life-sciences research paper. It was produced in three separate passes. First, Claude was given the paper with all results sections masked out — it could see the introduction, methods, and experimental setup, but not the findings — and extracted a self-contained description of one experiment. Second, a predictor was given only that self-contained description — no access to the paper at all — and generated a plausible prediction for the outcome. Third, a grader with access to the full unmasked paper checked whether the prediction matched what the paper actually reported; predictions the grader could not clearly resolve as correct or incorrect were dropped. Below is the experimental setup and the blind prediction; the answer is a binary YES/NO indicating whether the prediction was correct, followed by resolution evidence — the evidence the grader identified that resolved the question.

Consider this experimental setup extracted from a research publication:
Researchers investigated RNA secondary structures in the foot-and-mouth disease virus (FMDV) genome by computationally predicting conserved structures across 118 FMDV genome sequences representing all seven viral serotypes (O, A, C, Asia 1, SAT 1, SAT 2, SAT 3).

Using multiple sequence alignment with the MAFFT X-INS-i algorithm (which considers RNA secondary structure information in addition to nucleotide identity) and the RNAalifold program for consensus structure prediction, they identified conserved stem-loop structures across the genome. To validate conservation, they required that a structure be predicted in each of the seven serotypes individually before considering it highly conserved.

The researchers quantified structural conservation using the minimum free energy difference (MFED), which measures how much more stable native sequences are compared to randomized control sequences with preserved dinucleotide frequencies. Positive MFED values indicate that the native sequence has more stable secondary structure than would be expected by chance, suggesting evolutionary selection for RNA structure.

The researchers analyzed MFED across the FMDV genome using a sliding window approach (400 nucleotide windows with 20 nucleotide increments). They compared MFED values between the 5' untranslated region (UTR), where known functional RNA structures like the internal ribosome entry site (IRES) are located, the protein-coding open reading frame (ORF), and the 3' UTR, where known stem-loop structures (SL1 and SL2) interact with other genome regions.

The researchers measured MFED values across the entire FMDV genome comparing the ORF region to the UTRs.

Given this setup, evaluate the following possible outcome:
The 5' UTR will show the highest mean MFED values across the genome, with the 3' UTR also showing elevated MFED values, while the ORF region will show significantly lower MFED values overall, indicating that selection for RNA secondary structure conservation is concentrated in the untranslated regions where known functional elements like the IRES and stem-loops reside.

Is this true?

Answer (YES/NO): NO